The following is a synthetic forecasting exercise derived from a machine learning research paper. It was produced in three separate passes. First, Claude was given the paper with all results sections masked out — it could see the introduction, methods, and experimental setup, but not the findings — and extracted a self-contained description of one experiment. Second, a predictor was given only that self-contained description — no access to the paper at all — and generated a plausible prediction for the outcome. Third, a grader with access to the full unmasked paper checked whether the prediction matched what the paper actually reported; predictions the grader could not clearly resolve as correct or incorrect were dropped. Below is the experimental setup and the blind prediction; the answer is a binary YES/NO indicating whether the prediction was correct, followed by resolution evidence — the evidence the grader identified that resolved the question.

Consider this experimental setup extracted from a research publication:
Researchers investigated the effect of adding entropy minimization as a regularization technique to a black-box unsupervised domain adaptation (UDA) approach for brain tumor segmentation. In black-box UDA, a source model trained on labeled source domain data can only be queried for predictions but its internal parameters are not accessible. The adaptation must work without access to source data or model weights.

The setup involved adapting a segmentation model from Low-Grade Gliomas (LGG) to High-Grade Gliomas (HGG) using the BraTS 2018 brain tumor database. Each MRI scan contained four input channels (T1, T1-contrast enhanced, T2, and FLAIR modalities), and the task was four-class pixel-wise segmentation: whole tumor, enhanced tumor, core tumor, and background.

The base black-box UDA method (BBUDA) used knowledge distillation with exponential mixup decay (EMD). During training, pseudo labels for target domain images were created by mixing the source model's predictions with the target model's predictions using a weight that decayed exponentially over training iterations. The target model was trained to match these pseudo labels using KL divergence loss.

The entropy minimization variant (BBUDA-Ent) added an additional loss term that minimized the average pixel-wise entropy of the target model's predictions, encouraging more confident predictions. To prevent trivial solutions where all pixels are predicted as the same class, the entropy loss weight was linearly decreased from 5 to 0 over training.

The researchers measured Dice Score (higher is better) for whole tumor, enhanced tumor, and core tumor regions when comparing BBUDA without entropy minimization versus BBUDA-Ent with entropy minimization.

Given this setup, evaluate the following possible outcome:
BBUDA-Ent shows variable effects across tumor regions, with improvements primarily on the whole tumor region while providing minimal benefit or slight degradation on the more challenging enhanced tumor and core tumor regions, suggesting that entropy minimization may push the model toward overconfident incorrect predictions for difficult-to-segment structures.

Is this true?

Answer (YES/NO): NO